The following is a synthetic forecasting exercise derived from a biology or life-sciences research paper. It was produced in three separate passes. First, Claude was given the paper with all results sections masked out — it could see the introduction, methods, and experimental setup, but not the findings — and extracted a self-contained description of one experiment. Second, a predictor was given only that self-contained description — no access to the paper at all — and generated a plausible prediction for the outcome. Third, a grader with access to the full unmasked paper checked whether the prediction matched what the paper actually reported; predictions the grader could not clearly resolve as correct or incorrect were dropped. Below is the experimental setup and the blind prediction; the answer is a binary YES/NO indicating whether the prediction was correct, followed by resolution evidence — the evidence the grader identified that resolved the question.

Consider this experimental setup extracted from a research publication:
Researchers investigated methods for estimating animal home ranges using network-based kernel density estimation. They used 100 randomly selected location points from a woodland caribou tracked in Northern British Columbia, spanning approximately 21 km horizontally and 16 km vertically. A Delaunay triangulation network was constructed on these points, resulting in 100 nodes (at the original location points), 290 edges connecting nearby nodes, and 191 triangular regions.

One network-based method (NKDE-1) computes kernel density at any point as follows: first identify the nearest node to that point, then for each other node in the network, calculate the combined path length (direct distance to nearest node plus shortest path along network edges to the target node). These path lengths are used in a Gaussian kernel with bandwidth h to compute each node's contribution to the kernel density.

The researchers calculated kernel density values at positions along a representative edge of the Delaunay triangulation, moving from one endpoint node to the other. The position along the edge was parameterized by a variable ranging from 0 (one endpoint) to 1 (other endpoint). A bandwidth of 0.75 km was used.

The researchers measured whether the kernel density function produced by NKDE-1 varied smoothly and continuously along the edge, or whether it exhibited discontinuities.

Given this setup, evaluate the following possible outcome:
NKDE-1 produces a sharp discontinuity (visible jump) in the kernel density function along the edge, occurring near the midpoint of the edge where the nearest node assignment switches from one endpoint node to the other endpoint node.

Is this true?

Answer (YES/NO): NO